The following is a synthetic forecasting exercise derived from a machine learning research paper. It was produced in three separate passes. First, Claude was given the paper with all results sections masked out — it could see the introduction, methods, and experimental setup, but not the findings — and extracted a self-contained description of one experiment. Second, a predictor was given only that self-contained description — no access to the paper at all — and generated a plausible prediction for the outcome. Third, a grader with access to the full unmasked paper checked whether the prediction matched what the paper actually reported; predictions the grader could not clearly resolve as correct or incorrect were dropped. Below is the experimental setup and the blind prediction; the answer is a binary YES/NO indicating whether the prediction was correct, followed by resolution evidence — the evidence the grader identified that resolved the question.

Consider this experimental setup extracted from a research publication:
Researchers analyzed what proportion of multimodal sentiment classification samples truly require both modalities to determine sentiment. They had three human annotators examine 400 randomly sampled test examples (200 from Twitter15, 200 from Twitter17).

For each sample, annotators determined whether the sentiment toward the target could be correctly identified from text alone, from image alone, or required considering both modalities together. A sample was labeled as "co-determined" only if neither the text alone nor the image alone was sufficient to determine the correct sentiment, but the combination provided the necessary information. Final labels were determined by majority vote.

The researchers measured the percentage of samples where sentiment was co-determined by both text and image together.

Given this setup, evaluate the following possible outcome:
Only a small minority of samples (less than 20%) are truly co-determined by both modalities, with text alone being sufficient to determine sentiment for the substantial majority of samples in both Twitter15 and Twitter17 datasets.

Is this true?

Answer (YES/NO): NO